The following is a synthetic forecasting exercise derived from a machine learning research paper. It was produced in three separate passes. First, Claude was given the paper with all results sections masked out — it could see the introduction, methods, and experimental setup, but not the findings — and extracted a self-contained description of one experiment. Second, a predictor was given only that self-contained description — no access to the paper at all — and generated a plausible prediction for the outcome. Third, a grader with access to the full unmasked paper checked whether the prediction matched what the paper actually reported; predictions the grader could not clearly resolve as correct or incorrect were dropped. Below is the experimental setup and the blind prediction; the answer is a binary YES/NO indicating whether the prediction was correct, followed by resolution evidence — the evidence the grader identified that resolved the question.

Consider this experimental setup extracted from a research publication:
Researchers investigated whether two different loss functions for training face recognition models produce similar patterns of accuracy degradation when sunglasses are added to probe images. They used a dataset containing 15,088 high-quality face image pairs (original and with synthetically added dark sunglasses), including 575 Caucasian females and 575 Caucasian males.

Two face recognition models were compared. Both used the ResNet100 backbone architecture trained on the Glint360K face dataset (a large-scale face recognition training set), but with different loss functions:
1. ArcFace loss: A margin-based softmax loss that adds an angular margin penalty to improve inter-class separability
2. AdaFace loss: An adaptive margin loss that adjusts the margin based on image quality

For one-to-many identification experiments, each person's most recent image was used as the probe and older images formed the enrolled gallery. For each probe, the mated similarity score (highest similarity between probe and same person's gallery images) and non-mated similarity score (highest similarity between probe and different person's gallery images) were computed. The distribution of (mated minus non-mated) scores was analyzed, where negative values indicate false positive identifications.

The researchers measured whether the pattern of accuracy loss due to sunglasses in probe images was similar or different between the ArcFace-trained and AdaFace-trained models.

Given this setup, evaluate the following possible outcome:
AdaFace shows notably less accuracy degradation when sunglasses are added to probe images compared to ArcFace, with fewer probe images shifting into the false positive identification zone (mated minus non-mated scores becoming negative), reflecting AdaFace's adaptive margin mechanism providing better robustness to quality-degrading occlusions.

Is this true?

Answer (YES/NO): NO